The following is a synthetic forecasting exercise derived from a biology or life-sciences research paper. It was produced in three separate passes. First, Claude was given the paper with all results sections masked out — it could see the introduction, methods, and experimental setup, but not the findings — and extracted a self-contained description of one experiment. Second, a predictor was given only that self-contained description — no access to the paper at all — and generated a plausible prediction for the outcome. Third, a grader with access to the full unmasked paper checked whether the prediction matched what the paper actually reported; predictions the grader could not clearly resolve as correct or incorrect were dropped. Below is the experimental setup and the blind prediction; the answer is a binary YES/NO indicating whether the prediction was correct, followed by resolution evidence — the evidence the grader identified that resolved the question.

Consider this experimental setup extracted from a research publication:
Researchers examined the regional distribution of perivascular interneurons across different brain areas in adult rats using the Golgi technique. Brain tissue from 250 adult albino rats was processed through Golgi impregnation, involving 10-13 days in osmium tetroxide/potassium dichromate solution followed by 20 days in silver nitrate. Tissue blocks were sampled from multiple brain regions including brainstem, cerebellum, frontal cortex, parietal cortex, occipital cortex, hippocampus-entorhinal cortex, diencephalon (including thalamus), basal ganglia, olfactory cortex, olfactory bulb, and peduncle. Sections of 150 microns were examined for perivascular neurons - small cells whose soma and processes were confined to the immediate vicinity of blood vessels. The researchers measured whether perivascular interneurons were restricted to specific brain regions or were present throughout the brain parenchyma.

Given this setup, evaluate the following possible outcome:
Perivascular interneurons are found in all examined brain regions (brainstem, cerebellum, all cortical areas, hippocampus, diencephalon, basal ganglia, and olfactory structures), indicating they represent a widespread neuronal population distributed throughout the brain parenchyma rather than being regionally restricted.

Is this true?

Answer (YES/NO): NO